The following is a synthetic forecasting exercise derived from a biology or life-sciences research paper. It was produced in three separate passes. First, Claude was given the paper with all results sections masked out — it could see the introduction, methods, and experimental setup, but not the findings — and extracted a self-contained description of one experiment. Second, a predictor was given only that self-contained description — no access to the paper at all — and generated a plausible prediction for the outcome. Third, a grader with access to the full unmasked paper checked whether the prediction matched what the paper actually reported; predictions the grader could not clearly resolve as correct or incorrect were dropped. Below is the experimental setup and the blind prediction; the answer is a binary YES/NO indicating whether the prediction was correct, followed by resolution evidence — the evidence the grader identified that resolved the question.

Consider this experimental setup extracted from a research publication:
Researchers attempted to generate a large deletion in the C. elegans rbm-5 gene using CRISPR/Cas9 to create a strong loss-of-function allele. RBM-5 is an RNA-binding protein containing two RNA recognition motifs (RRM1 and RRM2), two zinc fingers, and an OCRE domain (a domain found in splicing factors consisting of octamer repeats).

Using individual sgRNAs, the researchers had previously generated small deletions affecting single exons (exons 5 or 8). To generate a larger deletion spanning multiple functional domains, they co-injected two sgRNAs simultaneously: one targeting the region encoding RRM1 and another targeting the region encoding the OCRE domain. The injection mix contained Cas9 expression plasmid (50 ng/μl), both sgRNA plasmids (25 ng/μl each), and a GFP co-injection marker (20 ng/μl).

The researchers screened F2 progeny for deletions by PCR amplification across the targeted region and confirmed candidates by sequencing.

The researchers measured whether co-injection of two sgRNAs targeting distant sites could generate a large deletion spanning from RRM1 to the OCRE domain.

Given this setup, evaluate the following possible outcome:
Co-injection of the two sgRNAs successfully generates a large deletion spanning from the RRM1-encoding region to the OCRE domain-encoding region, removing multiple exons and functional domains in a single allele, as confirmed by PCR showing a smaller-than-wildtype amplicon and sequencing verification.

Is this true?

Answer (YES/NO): YES